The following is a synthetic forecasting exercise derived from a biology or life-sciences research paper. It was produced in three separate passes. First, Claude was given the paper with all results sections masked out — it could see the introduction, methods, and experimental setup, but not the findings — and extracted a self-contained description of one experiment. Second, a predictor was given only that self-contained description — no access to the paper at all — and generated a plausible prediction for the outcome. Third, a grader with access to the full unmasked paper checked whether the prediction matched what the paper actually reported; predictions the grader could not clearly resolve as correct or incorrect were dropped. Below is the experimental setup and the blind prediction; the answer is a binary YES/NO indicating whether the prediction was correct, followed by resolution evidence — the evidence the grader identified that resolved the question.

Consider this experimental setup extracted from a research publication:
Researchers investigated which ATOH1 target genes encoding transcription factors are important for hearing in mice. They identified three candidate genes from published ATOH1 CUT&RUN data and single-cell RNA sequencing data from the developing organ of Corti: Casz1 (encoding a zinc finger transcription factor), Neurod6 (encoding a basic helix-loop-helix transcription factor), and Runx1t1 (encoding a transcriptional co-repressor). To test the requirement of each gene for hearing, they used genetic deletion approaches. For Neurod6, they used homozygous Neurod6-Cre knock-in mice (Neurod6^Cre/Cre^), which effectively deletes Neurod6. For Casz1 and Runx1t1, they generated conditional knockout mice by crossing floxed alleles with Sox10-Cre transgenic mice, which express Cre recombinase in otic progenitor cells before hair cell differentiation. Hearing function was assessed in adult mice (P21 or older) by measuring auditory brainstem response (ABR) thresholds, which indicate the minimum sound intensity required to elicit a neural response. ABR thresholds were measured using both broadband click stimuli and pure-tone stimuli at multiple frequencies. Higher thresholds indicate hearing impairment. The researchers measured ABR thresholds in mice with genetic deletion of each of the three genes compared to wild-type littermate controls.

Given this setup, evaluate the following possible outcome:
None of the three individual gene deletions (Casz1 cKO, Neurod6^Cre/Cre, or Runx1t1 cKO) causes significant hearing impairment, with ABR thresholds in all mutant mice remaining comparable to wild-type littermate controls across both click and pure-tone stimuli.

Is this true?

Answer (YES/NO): NO